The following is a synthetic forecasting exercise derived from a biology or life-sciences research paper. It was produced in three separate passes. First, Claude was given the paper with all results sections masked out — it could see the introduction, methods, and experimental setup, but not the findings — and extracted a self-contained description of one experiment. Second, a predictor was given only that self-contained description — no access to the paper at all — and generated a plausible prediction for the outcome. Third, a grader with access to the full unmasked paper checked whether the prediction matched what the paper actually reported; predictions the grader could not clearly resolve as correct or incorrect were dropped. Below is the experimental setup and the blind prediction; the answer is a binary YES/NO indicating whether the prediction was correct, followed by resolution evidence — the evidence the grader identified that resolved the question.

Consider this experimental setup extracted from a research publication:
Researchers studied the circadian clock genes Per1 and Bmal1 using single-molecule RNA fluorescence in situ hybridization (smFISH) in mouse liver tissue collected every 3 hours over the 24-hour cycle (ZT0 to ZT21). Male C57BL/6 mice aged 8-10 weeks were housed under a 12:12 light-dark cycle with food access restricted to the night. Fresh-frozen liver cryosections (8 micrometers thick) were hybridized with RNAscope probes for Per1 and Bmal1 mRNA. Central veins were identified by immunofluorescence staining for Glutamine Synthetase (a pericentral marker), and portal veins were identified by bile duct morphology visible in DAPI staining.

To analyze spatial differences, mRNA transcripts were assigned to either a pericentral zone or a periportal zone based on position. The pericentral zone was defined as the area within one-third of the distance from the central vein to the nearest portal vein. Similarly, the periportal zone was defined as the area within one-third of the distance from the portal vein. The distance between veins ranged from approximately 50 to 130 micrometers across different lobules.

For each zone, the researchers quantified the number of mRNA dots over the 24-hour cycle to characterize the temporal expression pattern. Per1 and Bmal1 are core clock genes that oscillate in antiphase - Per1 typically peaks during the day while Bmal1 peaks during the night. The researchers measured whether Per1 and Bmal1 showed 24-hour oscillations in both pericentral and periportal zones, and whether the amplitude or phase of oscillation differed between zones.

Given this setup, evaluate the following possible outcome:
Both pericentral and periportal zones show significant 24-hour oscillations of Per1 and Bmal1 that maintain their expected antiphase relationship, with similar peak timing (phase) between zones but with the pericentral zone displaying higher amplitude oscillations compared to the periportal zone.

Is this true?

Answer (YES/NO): NO